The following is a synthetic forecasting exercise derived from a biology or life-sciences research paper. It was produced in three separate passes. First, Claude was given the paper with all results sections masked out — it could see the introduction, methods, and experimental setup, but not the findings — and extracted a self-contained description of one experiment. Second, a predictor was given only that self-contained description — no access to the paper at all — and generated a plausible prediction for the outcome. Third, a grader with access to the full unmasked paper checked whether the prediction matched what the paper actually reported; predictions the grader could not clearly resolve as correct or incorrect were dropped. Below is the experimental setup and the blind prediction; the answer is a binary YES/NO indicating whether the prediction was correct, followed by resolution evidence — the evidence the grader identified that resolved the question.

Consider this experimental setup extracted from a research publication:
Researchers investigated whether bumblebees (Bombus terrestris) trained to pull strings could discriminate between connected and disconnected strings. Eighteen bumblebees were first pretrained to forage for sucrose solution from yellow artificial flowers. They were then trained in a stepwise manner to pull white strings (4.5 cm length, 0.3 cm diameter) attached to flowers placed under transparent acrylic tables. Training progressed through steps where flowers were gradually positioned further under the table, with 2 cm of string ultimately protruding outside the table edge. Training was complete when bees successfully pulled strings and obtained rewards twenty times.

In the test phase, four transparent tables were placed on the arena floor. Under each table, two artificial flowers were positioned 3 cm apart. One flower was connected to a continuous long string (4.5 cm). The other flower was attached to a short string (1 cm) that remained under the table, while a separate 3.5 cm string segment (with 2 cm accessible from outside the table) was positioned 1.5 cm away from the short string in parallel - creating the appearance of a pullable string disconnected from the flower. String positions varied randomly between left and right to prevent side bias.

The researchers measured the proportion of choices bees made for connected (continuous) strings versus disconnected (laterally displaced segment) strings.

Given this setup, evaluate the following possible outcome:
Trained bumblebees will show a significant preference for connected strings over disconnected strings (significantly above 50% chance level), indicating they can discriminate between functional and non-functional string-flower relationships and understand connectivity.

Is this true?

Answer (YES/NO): NO